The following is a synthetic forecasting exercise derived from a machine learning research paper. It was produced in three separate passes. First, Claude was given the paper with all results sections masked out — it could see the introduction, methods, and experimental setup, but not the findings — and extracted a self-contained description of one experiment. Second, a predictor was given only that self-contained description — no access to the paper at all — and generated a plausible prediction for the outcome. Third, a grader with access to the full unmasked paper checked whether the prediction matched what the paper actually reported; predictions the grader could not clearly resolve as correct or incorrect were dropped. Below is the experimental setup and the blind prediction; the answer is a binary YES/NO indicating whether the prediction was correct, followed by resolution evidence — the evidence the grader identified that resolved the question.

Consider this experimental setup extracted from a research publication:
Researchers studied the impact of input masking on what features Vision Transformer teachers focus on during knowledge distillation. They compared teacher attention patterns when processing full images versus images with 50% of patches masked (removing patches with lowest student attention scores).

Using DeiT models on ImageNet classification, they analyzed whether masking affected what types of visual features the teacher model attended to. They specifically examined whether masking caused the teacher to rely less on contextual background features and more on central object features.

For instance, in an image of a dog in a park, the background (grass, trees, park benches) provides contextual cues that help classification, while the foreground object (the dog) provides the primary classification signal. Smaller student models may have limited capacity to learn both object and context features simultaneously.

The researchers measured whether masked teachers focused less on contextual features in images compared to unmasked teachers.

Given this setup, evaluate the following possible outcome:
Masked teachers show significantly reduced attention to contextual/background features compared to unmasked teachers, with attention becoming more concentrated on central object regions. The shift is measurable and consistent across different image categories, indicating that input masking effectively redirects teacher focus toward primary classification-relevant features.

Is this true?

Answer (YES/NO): NO